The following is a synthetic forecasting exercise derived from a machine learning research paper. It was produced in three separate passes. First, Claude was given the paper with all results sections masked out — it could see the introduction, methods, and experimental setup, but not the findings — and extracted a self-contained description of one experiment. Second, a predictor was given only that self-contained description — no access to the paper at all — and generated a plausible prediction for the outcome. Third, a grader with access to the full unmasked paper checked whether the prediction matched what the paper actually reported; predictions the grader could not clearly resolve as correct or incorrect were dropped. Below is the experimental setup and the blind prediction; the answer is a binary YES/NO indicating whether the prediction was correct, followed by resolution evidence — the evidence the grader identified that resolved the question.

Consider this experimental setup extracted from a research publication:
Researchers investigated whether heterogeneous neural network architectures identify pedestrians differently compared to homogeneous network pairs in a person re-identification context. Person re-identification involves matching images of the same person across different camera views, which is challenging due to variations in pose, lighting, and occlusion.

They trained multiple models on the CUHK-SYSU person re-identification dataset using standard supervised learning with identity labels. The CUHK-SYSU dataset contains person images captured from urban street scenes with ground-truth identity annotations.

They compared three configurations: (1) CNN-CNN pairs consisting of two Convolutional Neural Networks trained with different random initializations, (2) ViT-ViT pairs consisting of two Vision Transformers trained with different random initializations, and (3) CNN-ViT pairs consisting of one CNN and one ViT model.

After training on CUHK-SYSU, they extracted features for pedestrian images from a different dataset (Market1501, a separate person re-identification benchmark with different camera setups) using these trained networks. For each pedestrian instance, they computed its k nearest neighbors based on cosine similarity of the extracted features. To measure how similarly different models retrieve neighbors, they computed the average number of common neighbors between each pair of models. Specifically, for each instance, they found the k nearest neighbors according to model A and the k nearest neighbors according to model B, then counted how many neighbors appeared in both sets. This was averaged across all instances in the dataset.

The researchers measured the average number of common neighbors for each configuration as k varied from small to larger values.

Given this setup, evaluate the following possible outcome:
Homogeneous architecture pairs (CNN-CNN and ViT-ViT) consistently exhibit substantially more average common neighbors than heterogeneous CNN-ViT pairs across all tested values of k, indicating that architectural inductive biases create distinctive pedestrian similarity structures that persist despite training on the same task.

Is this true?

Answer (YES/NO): YES